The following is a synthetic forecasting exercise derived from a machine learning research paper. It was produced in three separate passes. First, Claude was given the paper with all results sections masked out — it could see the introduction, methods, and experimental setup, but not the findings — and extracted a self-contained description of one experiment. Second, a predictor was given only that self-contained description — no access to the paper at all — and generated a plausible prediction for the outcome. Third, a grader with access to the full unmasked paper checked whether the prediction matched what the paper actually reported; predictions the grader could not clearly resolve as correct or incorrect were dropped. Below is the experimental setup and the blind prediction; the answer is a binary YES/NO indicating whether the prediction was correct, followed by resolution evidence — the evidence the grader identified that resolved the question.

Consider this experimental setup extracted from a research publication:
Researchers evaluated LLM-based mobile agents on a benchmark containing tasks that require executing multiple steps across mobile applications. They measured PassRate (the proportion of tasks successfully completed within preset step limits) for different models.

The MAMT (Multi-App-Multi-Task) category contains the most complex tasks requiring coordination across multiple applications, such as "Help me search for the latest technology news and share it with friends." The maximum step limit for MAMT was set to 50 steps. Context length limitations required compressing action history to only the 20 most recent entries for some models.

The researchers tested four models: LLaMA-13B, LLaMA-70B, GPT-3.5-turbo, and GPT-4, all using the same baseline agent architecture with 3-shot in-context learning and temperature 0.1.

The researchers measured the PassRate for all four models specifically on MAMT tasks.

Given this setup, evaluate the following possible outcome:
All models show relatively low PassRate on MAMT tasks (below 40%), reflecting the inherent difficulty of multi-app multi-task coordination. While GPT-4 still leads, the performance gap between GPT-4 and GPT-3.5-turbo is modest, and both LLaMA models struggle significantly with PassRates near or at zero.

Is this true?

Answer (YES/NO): NO